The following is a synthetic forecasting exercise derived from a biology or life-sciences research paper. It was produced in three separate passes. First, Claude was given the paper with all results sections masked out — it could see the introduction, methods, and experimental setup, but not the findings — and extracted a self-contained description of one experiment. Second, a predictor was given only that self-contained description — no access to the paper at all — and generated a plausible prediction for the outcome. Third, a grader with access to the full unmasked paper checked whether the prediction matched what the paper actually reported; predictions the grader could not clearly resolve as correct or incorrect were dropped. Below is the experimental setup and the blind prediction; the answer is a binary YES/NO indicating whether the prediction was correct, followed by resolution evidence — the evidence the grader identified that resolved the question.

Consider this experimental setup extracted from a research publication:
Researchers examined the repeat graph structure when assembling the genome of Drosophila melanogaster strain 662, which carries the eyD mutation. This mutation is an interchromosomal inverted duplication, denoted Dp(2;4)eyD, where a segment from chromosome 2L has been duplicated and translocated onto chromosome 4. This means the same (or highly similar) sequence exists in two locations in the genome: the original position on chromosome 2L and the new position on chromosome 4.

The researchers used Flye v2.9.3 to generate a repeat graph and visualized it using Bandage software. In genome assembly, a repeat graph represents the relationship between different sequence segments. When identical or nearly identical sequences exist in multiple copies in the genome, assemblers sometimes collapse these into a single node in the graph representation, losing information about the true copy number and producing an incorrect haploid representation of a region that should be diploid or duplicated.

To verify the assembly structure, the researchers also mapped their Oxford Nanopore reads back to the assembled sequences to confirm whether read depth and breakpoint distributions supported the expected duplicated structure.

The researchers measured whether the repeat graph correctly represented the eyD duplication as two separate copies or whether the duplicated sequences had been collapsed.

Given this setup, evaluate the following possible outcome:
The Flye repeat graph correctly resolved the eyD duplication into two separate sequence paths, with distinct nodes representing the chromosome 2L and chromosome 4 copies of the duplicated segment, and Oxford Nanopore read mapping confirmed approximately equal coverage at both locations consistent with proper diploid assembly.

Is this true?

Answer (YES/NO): NO